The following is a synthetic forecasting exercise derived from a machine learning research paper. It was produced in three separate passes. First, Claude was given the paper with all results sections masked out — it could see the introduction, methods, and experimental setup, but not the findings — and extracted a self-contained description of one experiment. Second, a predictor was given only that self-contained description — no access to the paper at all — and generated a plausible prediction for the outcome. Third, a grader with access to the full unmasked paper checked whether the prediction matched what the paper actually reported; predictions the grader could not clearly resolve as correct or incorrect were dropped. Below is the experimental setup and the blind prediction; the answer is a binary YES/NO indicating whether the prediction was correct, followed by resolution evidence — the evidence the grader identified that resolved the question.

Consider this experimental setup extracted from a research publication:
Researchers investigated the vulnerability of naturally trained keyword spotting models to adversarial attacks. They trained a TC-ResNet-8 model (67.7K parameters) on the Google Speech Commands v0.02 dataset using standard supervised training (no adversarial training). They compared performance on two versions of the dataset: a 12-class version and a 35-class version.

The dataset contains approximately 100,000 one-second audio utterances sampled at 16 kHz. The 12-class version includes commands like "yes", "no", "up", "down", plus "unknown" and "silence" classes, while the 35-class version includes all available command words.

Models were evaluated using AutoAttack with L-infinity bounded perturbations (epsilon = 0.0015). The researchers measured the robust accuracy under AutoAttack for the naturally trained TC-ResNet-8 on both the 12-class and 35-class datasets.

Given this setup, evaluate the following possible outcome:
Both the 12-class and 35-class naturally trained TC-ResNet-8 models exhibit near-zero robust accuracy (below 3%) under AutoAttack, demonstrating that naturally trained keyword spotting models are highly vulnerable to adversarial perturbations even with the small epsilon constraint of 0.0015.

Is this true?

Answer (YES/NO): YES